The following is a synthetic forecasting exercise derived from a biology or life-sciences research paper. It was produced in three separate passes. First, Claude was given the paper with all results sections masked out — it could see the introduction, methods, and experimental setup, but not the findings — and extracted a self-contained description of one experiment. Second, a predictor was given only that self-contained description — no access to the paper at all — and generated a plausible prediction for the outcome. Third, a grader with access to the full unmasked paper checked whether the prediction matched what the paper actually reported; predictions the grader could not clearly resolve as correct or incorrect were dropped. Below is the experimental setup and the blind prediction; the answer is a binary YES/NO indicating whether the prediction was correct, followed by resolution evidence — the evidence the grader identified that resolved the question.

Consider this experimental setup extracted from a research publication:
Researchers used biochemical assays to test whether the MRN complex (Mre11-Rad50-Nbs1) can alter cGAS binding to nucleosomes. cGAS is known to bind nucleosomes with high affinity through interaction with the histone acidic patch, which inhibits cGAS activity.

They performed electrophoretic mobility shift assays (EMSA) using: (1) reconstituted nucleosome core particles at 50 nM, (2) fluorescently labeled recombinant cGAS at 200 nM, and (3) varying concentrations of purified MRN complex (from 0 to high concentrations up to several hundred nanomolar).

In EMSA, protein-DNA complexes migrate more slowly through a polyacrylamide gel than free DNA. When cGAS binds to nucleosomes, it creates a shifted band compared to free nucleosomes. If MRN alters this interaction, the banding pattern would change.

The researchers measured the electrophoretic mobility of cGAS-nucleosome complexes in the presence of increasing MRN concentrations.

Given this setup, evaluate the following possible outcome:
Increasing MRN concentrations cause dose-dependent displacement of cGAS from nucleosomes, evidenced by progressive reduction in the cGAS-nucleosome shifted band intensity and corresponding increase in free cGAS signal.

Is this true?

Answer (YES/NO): NO